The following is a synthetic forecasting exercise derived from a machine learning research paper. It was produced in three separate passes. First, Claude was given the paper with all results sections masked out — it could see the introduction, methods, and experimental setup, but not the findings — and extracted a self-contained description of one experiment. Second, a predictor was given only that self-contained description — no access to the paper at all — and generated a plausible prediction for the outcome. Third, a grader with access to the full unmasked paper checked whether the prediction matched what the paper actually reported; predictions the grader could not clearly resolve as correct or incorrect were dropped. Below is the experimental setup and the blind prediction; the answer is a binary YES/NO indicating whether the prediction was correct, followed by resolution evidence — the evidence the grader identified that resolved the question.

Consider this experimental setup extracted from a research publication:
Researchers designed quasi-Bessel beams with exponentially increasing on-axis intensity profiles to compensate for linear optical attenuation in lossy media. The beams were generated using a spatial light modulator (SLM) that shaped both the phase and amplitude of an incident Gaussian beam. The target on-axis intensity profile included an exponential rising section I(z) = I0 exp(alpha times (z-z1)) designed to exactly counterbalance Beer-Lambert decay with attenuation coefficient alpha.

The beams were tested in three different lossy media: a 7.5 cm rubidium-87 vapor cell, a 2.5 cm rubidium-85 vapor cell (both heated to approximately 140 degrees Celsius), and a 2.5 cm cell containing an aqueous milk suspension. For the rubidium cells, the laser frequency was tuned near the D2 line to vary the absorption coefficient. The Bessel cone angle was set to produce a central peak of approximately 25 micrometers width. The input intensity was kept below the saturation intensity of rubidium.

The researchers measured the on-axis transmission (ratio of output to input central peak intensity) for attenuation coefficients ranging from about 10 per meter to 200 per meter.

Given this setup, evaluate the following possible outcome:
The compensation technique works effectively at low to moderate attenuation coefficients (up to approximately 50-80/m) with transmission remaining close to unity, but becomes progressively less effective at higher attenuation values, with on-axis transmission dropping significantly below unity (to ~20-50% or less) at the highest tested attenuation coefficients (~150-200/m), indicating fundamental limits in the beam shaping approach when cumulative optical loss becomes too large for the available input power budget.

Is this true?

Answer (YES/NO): NO